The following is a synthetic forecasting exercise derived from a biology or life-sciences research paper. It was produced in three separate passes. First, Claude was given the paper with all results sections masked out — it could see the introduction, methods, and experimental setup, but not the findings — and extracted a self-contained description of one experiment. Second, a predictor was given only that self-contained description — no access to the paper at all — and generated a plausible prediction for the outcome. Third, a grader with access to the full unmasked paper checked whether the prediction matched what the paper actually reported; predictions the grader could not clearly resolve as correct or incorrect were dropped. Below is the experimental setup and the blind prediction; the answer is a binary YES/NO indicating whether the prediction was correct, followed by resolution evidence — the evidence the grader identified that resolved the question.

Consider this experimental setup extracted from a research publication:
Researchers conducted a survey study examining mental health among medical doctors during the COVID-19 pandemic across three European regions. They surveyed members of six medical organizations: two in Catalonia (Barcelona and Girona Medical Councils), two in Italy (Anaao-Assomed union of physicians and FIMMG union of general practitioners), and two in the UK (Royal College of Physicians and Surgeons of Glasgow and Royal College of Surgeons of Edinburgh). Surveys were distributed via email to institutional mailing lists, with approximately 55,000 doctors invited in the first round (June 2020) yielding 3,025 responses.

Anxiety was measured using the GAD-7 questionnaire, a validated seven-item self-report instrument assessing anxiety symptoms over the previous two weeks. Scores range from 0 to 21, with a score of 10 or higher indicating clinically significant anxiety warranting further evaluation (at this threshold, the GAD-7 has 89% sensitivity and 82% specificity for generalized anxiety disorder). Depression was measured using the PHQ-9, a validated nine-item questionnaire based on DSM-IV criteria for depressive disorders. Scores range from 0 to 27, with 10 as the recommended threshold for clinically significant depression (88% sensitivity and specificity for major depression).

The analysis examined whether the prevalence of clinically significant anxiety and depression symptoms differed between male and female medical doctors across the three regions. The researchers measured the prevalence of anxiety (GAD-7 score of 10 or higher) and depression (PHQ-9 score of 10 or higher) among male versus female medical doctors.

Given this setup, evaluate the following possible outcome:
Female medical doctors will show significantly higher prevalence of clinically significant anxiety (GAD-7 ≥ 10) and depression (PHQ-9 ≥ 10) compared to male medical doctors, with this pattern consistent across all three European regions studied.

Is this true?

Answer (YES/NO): YES